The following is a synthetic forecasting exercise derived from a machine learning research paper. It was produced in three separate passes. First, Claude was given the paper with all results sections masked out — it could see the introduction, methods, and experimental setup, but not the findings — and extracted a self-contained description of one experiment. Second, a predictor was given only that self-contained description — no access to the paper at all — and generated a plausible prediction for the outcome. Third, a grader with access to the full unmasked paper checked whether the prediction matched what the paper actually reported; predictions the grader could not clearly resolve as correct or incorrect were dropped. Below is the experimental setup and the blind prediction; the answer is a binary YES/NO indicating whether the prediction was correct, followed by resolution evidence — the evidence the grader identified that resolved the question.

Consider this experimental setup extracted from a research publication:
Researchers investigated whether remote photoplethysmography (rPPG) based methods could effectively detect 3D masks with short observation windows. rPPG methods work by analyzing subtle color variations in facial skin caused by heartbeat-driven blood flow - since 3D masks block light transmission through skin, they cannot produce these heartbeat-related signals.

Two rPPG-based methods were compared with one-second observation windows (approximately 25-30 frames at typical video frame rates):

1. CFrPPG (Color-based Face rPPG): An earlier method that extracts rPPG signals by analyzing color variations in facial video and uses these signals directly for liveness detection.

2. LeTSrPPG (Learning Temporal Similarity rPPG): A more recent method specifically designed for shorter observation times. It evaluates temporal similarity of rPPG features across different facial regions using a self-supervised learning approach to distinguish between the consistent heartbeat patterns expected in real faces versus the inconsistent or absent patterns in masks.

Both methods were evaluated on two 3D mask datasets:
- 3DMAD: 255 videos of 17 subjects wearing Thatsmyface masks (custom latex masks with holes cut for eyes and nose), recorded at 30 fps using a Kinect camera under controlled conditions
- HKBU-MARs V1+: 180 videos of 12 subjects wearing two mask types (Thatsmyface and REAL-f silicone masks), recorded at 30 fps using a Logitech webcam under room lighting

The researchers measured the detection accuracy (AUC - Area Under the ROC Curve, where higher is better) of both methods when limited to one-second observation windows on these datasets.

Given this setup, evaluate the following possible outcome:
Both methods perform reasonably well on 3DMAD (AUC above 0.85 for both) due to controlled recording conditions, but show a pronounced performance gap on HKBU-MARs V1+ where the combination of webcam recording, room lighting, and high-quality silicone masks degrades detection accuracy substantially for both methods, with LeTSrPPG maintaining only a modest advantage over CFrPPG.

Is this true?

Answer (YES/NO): NO